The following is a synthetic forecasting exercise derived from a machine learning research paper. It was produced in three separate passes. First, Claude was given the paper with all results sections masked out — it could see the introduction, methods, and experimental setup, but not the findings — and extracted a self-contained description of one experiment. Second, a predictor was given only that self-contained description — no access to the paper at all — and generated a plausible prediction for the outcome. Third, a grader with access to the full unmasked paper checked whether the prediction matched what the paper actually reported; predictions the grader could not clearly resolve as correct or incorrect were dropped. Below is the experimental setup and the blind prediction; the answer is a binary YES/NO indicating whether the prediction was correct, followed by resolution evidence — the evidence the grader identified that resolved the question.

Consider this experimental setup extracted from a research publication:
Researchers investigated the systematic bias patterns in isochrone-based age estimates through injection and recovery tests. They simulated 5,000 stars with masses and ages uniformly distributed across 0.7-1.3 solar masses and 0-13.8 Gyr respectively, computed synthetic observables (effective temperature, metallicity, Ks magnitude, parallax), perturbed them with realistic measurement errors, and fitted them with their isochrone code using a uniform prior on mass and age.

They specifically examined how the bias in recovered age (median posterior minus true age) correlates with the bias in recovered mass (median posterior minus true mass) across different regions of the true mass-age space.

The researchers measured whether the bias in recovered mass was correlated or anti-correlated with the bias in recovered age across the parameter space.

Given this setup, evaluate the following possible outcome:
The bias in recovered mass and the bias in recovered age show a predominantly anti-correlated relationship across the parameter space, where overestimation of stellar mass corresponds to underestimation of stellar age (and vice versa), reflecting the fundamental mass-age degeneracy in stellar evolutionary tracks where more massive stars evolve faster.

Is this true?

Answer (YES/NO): YES